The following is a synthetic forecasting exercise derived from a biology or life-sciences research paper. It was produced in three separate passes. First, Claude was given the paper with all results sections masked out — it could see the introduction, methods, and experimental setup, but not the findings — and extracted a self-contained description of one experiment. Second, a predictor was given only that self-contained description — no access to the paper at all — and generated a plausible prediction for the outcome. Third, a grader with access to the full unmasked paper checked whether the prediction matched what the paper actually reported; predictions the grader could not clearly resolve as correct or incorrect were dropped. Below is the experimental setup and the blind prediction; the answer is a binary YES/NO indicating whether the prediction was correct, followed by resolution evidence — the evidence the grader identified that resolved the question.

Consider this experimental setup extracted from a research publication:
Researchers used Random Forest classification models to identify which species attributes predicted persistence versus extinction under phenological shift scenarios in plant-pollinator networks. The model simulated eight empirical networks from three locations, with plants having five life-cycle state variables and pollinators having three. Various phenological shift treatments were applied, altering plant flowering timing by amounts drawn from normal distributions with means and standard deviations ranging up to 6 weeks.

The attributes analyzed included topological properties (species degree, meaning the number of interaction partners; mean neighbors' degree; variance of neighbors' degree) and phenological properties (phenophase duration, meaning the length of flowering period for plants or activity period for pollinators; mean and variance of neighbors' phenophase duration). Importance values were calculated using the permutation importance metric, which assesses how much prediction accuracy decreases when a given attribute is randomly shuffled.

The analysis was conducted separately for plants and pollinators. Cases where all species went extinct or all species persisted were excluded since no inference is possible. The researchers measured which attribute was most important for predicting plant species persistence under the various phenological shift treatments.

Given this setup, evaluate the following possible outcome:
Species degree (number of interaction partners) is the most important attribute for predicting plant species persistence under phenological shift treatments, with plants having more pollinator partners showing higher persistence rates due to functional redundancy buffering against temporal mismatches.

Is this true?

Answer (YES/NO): NO